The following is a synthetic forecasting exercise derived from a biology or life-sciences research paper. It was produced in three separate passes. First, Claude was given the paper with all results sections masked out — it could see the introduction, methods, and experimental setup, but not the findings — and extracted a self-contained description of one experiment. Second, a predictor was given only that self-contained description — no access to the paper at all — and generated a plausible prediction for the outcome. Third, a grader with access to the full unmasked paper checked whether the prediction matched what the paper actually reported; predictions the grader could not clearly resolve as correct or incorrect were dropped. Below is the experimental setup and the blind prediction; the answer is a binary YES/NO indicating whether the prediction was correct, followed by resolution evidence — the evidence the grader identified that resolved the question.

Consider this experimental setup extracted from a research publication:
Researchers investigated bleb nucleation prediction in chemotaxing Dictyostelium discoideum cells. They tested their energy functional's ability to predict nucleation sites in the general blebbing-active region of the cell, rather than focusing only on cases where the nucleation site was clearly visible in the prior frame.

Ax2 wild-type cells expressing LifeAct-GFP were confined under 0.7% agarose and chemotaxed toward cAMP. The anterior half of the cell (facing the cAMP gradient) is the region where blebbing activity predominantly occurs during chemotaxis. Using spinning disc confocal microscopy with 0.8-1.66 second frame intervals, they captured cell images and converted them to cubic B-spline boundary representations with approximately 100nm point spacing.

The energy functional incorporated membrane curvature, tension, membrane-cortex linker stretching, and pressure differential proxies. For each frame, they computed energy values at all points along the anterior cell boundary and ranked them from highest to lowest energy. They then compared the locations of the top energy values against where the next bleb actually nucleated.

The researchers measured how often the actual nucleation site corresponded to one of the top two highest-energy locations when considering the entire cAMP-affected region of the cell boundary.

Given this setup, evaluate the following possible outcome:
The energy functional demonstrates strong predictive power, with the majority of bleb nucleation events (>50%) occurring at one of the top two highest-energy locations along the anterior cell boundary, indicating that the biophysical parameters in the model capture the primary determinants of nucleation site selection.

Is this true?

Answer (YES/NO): NO